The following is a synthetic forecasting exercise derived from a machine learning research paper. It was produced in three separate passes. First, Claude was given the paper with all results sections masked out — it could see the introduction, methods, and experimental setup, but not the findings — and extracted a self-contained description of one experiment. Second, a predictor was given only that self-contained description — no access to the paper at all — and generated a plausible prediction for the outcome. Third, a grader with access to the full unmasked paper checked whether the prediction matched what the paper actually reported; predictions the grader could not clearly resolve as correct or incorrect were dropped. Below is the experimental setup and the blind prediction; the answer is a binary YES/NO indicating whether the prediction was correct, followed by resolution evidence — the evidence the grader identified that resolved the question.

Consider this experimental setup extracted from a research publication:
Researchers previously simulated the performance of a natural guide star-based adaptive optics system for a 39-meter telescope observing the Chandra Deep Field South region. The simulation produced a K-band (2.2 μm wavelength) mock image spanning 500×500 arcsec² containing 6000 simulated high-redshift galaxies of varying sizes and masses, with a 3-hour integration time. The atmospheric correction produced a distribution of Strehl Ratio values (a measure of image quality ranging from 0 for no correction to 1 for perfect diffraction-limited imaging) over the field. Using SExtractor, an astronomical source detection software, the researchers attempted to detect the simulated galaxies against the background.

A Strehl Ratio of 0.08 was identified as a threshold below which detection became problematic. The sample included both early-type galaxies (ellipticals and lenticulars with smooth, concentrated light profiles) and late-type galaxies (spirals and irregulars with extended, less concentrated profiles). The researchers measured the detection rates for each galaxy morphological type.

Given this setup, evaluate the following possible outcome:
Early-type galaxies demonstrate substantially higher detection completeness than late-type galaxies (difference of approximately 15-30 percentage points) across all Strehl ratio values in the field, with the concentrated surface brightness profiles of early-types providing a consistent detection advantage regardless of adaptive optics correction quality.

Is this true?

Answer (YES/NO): NO